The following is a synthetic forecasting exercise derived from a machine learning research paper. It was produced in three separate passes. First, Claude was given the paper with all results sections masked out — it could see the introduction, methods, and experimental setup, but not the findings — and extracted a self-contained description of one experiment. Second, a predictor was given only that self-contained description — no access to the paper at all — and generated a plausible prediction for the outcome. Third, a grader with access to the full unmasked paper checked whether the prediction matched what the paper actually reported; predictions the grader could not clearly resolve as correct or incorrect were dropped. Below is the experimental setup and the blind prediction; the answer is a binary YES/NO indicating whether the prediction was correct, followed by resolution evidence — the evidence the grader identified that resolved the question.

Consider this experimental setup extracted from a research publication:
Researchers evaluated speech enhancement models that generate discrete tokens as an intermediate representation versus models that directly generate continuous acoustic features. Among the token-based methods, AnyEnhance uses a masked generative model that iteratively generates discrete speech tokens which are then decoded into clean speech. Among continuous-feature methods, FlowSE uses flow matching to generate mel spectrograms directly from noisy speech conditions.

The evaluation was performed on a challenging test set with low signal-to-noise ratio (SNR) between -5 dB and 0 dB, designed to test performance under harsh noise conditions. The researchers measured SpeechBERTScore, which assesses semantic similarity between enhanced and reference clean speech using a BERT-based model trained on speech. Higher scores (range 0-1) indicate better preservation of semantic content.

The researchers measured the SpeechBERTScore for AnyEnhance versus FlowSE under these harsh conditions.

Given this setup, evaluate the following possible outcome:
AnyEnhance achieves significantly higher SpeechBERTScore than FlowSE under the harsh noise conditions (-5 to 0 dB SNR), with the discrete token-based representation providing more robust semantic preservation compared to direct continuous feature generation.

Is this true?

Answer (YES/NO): YES